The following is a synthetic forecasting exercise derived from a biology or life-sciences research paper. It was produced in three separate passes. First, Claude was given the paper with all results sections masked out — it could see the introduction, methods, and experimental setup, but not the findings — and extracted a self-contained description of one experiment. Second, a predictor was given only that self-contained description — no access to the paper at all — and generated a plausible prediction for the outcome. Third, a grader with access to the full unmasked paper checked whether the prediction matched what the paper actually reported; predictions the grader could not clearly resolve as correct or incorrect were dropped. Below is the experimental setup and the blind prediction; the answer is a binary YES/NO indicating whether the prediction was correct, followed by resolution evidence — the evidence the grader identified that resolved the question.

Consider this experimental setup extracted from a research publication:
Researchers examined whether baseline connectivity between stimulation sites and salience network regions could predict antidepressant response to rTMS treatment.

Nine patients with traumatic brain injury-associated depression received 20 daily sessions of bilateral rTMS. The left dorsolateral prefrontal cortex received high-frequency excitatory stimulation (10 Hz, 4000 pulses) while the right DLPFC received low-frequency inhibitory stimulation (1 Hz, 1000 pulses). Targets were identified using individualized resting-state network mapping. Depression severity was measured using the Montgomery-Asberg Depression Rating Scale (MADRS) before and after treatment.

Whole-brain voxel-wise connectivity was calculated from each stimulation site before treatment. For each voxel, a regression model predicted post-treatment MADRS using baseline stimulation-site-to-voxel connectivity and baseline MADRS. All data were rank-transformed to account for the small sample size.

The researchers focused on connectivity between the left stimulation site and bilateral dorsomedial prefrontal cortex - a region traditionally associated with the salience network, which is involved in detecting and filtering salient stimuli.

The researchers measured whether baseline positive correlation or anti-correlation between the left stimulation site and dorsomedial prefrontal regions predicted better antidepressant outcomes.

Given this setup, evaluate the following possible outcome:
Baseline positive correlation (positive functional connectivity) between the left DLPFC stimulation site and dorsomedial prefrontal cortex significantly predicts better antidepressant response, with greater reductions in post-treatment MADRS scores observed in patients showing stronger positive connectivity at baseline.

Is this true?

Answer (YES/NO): NO